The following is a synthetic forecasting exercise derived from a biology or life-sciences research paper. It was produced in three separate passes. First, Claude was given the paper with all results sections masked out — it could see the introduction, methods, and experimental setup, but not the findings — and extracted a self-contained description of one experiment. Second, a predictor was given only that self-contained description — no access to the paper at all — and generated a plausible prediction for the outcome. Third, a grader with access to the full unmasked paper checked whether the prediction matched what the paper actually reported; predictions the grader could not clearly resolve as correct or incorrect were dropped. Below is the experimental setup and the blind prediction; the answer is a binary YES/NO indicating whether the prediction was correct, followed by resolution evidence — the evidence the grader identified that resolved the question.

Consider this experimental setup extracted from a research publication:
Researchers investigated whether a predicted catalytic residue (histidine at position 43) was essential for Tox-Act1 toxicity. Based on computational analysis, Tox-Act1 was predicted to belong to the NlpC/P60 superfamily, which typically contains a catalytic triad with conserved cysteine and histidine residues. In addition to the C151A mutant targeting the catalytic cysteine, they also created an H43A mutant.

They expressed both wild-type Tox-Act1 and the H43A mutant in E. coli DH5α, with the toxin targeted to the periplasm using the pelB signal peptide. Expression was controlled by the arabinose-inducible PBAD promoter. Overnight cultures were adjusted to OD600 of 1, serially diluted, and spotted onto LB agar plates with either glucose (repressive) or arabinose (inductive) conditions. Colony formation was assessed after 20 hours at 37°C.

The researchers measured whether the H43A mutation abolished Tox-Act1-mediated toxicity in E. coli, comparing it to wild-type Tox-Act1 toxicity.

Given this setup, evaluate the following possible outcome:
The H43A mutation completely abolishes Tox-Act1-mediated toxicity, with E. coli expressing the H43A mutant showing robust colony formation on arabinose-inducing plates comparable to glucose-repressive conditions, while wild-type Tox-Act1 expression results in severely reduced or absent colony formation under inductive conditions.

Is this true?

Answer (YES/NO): YES